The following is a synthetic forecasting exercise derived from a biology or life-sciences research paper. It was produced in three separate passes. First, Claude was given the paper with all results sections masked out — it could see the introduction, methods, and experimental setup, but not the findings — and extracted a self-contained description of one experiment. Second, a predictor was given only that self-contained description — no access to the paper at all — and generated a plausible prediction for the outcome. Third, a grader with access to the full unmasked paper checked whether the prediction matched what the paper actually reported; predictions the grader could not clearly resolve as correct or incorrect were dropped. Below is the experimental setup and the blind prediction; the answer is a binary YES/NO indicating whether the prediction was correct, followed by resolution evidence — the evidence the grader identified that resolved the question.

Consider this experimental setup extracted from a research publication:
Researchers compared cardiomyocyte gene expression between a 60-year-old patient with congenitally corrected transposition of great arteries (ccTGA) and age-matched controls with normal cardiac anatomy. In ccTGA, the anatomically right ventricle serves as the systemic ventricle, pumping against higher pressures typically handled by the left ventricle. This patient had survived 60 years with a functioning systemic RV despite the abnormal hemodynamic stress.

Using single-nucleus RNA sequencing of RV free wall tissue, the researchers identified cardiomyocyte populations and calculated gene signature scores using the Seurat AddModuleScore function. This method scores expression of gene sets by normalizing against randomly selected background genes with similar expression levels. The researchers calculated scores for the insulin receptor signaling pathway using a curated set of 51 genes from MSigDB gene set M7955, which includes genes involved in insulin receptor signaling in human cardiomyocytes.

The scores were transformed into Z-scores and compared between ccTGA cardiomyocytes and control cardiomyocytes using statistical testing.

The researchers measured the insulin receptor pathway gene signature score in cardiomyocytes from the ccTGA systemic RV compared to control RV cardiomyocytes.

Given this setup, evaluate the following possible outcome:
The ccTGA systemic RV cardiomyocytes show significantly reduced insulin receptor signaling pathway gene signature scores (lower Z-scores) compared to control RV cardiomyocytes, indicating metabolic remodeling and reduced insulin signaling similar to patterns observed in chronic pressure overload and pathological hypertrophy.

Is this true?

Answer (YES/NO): NO